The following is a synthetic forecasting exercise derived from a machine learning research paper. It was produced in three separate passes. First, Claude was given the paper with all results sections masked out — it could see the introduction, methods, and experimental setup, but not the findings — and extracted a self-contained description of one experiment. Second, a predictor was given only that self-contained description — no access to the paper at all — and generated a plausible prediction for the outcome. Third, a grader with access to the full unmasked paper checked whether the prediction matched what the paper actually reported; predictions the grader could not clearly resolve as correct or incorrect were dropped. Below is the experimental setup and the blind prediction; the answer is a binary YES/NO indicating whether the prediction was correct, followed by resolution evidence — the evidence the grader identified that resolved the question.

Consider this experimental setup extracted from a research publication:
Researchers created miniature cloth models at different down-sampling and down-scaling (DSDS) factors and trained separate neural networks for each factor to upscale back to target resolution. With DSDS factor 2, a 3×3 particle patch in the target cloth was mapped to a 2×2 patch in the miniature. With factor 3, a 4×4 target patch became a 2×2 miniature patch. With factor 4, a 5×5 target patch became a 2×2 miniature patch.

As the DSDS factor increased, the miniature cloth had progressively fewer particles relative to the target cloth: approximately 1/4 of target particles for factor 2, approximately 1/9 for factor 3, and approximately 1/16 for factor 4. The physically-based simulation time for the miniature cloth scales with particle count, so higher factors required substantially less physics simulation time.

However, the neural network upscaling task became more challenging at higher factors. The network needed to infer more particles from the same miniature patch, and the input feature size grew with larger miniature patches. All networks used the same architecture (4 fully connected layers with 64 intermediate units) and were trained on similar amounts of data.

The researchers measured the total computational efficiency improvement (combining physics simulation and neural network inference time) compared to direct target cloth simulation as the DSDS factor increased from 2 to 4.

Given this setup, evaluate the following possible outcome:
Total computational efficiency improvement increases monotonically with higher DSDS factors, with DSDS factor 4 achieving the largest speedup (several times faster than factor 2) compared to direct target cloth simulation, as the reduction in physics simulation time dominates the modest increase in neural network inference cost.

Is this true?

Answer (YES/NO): NO